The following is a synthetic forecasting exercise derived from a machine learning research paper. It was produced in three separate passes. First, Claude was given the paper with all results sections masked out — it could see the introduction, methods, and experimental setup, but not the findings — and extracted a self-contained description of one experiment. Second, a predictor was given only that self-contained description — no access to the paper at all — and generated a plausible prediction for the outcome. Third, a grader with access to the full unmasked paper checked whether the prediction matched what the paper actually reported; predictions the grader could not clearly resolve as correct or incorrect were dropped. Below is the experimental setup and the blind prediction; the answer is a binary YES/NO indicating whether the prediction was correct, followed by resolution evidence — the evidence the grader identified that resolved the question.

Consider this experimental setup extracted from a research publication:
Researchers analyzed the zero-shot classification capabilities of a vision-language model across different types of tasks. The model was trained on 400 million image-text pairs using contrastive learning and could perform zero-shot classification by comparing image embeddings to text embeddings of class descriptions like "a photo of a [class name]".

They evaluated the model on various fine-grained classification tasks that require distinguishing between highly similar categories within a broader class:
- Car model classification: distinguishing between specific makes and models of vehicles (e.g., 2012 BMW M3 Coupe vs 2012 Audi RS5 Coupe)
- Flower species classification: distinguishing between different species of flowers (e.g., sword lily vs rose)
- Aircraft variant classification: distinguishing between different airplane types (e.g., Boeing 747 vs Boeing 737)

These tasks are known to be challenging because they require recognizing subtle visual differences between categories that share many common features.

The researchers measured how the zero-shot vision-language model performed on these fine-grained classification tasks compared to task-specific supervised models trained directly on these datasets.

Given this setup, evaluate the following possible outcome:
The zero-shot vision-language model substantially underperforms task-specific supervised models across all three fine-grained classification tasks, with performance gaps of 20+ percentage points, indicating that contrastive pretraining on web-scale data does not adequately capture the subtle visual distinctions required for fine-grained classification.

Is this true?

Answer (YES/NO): NO